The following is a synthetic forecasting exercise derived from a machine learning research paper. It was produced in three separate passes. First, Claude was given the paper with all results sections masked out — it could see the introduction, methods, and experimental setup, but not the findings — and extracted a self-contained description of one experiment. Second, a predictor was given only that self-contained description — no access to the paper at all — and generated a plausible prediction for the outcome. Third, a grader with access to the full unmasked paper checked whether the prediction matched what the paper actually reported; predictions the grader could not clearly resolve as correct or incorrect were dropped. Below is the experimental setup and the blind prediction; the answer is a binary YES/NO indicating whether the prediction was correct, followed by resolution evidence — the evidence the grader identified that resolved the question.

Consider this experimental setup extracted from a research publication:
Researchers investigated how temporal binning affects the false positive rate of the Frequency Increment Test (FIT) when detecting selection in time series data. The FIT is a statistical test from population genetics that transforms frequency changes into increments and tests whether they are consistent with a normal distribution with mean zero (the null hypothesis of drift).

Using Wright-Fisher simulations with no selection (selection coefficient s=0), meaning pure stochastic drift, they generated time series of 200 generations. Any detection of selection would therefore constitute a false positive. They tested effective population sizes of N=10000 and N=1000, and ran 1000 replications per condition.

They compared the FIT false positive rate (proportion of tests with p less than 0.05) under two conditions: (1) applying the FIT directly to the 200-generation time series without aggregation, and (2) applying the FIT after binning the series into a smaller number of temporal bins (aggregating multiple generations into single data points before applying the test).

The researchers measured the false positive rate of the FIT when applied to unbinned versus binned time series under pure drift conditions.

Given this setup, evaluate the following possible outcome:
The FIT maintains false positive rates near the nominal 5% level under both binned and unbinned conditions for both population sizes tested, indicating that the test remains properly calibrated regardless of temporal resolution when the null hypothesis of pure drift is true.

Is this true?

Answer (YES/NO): NO